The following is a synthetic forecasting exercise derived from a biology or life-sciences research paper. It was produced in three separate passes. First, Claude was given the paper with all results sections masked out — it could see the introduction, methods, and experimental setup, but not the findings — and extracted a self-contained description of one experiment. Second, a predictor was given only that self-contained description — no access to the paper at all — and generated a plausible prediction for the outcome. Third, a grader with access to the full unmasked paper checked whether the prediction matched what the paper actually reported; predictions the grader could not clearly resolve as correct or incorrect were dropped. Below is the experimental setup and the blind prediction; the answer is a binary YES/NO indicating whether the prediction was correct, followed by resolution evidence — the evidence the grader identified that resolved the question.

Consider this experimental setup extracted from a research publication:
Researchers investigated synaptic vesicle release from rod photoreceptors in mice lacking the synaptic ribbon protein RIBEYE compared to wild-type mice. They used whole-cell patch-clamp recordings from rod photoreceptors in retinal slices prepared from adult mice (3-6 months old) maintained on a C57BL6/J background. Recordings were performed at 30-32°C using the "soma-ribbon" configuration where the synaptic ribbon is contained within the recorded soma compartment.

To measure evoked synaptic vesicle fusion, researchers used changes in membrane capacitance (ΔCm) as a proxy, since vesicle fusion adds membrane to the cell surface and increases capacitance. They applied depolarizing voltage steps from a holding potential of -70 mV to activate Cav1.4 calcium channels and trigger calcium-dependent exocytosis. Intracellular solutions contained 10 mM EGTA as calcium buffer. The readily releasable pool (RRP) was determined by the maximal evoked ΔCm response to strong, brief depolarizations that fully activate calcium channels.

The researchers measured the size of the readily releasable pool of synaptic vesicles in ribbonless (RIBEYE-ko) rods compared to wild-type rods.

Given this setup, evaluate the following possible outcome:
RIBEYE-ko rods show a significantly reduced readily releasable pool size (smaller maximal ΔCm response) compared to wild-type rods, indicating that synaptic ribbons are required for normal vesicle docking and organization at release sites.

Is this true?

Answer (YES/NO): YES